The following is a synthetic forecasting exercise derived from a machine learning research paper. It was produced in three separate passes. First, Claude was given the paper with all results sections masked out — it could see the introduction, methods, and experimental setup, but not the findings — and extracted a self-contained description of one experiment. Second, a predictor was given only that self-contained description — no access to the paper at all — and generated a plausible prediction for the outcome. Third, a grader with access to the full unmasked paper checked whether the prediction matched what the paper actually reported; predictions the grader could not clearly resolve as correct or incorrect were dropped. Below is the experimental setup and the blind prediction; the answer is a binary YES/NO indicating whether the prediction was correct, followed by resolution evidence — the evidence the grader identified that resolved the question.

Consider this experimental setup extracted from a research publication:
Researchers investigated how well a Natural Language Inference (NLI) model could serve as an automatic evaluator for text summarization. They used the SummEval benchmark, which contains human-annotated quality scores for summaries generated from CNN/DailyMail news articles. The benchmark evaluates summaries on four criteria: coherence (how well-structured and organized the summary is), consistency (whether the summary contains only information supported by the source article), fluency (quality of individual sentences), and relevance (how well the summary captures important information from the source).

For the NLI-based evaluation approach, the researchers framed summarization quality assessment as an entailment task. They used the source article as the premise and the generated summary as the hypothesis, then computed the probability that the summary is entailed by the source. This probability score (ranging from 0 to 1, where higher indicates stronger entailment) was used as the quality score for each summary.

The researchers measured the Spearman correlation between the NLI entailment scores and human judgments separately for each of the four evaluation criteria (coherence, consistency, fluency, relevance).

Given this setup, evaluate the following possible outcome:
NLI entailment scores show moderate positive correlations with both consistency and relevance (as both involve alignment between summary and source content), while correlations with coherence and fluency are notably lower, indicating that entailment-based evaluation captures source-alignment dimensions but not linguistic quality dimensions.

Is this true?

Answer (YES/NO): NO